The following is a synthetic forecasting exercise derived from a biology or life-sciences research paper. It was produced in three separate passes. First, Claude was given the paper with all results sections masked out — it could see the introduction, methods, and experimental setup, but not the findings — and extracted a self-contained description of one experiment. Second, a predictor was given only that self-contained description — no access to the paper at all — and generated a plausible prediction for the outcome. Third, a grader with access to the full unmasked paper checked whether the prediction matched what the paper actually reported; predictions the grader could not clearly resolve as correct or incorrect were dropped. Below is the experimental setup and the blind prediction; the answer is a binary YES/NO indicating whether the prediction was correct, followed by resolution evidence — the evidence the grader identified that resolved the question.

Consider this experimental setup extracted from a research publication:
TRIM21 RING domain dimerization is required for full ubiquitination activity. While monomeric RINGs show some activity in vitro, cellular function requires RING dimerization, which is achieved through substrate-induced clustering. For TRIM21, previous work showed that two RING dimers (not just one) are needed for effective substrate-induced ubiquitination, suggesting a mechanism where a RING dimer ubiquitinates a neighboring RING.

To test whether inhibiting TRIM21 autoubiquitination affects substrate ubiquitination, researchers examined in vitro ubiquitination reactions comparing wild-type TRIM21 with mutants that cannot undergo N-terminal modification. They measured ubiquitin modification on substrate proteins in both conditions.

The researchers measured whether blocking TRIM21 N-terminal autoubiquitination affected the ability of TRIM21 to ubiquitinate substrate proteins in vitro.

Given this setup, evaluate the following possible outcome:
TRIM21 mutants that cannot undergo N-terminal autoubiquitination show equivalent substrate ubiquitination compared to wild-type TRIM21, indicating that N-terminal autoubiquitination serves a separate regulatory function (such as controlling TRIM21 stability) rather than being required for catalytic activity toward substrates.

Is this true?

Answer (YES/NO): YES